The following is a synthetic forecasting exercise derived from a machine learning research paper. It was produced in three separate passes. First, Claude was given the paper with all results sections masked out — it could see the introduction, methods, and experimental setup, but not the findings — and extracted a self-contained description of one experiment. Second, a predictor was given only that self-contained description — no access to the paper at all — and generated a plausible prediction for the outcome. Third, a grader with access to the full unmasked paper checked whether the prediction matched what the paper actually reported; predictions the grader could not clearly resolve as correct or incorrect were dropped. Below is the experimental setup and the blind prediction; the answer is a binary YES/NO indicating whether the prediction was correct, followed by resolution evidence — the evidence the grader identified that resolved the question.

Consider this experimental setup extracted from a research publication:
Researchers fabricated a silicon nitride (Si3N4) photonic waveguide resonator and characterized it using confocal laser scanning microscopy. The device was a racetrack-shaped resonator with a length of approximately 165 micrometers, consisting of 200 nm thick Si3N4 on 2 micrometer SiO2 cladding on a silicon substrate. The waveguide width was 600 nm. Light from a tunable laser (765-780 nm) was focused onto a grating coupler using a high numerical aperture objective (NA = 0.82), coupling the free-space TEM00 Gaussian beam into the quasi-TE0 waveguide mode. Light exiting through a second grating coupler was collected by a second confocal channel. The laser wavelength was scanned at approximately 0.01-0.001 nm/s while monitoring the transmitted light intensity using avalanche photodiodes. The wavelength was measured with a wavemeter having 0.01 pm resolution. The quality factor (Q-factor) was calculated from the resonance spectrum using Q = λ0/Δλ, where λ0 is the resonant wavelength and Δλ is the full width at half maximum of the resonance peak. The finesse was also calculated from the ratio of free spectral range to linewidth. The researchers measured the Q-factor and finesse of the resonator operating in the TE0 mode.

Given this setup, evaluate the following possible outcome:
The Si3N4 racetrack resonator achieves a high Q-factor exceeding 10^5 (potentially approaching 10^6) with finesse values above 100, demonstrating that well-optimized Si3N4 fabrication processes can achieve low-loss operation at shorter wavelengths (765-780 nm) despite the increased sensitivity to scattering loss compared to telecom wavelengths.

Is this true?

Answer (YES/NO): NO